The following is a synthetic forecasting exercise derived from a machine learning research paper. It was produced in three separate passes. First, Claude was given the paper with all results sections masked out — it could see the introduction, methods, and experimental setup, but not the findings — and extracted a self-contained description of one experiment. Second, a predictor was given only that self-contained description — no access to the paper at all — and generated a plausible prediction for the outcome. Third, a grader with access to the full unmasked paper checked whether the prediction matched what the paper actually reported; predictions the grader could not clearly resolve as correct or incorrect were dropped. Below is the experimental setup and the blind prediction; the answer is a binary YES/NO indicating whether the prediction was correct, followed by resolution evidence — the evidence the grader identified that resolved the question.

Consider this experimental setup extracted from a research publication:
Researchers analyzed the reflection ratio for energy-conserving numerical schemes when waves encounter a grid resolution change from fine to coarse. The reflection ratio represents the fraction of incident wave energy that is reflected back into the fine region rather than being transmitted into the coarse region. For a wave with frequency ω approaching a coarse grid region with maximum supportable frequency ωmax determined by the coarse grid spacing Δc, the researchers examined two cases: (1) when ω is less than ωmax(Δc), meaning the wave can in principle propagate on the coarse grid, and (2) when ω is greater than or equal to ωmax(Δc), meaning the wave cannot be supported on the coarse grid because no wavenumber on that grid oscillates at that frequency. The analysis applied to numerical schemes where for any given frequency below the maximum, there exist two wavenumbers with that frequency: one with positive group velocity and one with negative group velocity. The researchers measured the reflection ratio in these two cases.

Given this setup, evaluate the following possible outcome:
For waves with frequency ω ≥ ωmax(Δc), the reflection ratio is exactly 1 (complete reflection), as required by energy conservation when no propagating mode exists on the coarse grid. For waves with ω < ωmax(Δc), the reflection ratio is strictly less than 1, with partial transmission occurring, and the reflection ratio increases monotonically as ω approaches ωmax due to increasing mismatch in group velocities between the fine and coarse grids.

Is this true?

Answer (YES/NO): YES